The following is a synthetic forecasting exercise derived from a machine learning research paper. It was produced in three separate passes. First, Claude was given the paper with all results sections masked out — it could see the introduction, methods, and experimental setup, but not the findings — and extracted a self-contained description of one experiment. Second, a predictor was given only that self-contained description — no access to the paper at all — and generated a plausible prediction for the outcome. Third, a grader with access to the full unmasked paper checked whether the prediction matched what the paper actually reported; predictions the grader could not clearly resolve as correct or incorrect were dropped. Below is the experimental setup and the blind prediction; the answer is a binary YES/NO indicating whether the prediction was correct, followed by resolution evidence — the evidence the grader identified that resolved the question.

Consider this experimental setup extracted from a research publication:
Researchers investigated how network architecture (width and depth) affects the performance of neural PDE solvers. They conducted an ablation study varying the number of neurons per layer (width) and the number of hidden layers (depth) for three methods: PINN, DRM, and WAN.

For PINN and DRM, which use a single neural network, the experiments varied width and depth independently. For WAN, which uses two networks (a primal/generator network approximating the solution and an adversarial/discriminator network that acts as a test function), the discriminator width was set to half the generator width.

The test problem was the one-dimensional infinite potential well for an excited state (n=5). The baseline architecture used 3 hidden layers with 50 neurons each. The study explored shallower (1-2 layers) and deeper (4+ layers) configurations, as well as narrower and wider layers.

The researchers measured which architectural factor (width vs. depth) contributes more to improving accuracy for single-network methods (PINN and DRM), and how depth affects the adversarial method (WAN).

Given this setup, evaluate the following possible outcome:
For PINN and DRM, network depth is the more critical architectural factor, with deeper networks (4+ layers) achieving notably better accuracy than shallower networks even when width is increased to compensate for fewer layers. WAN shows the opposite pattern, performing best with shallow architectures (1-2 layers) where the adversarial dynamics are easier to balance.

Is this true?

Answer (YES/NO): NO